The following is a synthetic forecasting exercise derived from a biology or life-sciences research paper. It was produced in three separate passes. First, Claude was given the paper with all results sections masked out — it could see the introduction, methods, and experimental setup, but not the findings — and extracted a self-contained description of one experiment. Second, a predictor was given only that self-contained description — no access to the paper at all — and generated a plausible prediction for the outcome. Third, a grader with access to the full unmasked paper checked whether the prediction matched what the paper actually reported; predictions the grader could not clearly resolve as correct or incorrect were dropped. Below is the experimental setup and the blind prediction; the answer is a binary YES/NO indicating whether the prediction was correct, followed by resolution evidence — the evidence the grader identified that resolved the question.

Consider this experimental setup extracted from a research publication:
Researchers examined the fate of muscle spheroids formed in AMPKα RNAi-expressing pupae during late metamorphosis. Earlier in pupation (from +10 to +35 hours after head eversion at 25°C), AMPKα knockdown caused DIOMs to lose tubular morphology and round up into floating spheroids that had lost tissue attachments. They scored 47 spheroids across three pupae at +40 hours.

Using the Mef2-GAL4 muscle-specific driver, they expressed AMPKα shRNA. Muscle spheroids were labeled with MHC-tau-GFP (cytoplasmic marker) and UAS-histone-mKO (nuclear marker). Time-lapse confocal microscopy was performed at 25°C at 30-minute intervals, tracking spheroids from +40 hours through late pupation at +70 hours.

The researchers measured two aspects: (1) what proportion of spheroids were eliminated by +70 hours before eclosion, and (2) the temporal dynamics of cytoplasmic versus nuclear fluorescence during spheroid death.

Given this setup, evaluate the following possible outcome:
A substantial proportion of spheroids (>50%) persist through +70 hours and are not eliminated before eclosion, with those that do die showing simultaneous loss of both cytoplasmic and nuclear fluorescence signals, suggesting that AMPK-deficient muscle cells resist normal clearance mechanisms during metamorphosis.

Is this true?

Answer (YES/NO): NO